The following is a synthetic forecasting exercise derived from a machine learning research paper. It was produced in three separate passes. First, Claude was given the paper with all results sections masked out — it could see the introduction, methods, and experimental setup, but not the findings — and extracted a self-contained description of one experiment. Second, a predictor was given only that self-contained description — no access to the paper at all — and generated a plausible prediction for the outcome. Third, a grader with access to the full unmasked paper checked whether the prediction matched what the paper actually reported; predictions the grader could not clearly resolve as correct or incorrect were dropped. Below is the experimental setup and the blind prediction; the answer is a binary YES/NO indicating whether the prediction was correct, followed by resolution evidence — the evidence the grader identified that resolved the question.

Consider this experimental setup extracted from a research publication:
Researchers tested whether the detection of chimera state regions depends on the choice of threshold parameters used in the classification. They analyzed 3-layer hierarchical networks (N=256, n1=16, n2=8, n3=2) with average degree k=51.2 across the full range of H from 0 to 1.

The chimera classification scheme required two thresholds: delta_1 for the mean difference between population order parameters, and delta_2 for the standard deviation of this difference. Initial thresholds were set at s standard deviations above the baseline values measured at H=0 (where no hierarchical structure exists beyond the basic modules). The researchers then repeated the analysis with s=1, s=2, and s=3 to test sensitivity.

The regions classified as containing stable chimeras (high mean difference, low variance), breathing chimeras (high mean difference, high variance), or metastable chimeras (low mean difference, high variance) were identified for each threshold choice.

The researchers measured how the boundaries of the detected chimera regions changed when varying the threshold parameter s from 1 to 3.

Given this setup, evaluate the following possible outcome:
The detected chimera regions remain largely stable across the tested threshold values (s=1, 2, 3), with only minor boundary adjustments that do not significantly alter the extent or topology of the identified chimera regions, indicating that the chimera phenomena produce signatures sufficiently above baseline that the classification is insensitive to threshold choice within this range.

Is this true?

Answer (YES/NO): NO